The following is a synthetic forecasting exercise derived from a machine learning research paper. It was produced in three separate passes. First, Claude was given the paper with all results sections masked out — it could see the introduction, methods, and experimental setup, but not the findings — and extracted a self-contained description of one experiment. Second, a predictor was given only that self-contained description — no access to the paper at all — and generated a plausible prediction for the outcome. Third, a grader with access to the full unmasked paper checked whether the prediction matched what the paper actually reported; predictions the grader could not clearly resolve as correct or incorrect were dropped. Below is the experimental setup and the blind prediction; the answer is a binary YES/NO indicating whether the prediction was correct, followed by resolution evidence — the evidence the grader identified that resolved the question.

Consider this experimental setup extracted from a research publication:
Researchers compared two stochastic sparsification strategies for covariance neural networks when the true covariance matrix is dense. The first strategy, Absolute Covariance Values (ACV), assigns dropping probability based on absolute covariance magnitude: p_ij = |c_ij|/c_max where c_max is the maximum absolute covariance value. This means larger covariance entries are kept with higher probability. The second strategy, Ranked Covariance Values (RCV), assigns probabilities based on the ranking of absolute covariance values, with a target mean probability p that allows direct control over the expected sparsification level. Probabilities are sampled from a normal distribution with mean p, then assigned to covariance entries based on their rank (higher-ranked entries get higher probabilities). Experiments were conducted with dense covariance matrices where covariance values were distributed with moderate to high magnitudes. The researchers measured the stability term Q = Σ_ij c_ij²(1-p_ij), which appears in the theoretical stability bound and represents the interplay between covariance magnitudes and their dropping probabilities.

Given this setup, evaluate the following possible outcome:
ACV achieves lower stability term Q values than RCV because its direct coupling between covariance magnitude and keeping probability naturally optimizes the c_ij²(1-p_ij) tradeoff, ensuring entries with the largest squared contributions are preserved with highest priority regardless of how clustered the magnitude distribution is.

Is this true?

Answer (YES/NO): YES